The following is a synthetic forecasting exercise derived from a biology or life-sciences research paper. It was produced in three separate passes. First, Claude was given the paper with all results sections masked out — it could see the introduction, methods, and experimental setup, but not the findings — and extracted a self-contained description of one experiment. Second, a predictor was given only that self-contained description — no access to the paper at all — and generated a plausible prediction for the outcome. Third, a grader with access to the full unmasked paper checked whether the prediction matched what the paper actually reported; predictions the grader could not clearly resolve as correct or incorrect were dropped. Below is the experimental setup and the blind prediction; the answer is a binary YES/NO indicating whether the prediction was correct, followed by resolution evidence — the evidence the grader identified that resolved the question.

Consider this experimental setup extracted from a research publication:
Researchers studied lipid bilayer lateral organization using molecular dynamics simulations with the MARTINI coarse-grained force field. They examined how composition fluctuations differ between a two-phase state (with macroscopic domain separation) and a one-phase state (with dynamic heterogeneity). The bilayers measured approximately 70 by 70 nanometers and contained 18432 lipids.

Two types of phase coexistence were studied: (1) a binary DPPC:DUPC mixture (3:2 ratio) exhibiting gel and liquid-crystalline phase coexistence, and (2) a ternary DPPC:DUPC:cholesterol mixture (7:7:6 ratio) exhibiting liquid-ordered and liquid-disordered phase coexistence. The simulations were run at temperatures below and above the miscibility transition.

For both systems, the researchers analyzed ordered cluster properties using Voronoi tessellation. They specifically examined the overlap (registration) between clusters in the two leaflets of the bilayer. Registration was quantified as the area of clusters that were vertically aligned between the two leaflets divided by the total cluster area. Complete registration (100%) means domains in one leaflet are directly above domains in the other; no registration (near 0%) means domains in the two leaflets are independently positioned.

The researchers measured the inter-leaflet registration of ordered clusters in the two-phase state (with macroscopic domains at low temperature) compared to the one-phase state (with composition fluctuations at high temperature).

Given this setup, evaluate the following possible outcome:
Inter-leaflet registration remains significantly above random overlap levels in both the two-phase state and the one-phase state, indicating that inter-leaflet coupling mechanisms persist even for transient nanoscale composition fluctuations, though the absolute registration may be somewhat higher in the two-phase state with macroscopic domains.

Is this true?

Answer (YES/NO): NO